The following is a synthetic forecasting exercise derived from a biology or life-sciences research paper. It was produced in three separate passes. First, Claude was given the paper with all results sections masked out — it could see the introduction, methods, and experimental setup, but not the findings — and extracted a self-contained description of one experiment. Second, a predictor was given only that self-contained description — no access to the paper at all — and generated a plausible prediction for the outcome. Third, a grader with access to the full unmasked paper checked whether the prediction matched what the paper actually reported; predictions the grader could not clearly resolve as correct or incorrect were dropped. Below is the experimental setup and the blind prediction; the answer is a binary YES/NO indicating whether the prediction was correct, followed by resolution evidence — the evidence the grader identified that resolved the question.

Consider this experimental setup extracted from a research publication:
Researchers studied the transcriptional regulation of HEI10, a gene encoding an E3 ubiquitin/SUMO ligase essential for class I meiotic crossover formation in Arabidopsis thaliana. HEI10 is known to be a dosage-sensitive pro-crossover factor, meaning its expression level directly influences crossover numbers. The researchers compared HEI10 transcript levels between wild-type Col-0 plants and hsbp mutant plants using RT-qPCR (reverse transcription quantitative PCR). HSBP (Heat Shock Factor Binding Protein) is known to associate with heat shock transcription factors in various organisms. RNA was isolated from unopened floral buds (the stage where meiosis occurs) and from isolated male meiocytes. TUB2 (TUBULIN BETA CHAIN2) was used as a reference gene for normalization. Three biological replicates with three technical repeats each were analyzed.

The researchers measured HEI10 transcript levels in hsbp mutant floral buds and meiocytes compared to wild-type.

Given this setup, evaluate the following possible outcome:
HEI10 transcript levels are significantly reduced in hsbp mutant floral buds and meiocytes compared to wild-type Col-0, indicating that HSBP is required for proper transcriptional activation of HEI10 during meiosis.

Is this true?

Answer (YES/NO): NO